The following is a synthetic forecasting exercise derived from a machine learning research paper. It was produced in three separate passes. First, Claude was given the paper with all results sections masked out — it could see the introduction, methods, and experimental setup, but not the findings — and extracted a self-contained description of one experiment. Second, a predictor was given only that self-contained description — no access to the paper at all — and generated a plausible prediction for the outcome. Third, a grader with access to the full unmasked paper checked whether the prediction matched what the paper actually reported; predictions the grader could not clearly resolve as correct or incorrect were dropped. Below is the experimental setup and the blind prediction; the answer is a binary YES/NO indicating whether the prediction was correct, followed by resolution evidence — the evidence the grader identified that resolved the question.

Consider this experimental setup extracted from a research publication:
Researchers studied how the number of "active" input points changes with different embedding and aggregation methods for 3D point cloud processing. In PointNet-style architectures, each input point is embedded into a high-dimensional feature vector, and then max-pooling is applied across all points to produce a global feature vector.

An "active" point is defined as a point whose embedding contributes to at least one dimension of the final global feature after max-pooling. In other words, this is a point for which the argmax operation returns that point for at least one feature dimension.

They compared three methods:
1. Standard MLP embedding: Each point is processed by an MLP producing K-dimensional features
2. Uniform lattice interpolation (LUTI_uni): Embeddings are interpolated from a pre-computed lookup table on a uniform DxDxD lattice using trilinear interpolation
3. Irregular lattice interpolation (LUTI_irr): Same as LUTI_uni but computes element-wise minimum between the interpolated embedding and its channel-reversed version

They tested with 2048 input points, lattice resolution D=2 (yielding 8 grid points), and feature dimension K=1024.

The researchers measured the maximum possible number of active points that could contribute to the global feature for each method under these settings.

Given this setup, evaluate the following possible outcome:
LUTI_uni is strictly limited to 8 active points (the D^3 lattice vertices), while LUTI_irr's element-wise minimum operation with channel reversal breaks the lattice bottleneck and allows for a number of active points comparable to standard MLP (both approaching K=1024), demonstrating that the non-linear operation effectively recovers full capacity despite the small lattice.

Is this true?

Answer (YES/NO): NO